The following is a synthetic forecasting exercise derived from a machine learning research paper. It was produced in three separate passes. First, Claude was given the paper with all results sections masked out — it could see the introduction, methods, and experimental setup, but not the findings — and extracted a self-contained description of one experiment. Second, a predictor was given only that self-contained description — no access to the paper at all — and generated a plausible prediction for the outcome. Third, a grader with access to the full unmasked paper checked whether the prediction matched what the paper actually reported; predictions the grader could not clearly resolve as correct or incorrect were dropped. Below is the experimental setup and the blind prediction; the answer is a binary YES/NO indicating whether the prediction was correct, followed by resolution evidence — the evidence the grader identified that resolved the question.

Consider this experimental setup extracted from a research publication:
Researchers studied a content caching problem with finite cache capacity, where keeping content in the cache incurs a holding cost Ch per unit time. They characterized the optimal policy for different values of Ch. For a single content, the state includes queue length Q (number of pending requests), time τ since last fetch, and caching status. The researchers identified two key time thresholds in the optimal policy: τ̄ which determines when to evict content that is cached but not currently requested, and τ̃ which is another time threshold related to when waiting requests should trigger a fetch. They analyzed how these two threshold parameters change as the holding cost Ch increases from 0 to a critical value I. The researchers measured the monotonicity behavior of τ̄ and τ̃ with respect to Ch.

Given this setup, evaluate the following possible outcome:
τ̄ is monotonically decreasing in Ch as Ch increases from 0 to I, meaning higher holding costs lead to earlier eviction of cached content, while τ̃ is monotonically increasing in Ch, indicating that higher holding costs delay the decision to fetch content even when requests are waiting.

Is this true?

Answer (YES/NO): YES